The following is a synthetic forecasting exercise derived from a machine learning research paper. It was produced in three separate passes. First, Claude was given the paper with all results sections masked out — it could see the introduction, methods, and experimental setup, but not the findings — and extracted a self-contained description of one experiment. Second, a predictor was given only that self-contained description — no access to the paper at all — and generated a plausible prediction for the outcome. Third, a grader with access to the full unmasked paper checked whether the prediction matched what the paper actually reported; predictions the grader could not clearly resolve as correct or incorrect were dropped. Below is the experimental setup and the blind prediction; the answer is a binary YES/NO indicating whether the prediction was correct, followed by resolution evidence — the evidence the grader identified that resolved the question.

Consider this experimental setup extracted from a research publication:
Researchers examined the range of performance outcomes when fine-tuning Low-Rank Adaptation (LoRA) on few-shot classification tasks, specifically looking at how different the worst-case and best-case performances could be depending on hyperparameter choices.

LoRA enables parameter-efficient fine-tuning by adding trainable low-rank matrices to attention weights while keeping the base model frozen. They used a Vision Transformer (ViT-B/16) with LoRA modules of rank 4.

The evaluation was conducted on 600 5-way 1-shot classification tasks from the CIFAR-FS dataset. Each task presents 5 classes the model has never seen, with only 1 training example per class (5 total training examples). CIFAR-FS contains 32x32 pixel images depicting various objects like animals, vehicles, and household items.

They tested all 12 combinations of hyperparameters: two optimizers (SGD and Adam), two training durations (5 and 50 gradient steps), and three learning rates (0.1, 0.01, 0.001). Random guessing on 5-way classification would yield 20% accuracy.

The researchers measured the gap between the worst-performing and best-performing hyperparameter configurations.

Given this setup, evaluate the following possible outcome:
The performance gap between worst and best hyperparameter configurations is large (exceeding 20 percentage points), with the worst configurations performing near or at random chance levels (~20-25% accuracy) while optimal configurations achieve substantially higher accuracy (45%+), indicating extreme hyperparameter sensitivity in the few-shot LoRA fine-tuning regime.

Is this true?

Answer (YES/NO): YES